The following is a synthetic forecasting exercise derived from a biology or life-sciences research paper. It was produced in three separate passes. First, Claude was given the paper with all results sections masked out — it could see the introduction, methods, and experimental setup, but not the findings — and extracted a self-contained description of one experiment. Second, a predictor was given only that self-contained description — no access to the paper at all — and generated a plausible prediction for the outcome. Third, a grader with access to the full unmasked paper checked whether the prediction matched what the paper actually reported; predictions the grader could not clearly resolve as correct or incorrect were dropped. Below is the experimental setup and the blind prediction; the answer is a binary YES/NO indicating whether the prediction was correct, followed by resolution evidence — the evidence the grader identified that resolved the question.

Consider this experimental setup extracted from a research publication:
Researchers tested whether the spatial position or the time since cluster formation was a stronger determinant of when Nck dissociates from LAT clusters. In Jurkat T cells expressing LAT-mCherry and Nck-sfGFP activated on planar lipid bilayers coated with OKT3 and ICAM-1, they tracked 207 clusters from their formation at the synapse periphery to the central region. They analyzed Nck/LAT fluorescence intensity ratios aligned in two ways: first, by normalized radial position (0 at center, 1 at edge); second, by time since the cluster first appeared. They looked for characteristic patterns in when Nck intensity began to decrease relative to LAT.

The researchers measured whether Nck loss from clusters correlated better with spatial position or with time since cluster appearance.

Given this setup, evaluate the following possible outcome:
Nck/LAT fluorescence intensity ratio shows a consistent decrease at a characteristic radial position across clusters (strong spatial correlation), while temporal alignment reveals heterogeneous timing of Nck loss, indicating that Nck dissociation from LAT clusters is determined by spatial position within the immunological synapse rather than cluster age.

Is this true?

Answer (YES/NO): YES